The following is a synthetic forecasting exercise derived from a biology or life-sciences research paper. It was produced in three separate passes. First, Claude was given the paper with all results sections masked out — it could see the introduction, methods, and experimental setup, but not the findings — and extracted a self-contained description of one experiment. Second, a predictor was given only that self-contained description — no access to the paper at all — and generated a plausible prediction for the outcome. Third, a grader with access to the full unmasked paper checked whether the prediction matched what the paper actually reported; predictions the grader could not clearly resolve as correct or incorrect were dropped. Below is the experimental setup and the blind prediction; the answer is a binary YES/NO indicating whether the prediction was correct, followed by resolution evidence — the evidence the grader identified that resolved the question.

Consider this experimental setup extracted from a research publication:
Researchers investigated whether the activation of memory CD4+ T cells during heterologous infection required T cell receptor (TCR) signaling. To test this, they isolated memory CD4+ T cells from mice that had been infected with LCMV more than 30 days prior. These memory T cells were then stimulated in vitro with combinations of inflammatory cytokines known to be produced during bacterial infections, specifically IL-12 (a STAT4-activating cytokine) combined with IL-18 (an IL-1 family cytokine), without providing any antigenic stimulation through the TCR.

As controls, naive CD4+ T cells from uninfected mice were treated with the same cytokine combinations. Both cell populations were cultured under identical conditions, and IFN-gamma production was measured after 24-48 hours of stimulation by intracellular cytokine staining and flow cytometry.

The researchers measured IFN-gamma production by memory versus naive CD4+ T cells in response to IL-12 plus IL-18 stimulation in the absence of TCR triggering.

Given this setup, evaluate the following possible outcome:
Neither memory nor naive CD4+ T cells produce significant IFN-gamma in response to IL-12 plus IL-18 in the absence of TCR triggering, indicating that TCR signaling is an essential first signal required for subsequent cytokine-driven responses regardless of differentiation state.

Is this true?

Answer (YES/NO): NO